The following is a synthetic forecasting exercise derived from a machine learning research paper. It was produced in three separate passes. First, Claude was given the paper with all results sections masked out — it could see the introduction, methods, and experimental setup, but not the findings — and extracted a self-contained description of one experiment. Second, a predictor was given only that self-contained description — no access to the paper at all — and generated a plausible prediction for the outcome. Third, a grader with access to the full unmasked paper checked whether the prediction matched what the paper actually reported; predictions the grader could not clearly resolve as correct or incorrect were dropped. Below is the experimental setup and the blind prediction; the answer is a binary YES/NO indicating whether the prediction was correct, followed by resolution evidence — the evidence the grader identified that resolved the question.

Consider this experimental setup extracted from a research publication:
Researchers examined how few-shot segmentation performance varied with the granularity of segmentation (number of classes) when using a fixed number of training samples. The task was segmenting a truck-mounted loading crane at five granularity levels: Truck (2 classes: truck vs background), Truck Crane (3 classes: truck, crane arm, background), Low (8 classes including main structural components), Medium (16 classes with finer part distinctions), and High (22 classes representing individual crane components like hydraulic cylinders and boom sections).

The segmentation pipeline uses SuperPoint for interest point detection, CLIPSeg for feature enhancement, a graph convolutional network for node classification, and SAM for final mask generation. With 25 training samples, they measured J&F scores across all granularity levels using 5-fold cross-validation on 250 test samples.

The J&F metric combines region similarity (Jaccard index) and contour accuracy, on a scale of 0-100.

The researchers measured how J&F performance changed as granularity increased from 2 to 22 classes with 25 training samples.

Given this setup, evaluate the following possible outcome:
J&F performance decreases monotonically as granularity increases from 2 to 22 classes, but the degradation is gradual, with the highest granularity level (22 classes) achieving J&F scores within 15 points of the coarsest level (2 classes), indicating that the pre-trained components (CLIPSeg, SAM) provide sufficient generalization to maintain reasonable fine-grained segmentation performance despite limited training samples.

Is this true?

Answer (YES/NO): NO